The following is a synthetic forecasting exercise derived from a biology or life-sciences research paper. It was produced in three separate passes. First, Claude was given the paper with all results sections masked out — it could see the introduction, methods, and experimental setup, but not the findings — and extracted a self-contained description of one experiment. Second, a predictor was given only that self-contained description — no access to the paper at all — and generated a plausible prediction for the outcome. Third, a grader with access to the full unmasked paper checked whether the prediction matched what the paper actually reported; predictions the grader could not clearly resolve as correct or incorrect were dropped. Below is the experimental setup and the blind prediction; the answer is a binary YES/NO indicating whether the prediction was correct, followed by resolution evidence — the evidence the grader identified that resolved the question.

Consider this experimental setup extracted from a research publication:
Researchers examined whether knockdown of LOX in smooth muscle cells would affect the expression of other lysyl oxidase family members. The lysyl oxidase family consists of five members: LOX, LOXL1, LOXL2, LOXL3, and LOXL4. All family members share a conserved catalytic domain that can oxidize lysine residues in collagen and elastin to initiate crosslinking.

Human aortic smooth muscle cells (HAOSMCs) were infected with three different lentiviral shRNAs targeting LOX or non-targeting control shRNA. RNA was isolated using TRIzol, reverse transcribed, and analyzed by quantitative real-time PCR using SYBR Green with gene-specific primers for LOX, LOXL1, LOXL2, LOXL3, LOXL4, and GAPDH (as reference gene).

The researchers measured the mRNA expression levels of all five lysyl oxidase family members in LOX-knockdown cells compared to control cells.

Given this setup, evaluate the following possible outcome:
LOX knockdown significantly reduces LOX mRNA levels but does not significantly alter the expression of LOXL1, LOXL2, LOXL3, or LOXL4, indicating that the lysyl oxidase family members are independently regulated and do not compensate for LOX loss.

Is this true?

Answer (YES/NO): YES